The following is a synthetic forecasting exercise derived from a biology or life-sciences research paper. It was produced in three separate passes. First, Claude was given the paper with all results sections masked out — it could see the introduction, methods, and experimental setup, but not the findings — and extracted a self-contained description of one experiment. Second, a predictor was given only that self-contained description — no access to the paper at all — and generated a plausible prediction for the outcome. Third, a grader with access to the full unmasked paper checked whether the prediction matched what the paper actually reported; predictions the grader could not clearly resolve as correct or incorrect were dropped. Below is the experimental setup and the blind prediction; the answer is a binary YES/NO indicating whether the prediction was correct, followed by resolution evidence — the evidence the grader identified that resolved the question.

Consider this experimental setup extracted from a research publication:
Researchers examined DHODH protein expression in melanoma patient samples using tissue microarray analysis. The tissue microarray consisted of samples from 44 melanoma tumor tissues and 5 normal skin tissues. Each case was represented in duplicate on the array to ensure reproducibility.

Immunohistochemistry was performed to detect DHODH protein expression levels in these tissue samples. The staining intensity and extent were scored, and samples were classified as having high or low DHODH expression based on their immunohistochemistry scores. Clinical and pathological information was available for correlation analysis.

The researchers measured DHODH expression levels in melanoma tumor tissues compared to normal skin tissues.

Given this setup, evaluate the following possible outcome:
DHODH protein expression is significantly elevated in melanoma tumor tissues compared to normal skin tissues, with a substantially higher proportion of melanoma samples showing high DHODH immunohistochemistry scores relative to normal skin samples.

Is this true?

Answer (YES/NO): YES